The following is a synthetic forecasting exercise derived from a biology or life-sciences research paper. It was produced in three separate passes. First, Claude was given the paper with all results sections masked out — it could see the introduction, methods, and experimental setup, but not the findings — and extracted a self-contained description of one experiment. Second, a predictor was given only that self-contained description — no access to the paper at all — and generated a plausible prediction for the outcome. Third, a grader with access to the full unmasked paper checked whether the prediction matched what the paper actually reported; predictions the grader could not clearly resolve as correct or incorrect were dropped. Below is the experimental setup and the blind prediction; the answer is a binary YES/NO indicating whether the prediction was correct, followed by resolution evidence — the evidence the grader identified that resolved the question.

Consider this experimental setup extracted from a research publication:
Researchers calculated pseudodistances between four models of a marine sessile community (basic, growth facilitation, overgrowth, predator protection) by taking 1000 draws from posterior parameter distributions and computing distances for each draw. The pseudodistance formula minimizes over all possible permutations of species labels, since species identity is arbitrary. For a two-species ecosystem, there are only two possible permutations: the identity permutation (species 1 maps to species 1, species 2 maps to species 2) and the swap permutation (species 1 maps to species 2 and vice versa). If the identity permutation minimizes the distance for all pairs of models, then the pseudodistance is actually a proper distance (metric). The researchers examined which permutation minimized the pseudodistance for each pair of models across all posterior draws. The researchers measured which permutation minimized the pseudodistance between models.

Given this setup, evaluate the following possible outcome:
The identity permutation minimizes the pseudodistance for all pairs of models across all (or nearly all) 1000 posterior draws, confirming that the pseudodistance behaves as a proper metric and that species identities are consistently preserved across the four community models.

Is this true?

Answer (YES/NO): YES